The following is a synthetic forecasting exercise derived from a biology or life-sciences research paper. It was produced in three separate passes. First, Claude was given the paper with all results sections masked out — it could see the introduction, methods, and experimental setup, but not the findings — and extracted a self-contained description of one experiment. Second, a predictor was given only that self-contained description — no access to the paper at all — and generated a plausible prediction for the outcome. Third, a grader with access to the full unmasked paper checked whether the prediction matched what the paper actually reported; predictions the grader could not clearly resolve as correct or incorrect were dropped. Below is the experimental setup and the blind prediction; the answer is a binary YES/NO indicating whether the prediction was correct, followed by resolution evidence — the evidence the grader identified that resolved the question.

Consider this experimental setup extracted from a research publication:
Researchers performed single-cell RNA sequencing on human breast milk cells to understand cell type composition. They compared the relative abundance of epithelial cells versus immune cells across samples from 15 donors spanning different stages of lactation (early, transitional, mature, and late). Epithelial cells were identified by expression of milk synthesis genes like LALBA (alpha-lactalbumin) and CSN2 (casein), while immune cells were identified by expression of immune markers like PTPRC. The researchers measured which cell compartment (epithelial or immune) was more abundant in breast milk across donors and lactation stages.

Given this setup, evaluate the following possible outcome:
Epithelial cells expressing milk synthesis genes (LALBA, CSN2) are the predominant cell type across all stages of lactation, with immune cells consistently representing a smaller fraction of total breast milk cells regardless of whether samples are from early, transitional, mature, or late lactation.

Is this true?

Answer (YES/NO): YES